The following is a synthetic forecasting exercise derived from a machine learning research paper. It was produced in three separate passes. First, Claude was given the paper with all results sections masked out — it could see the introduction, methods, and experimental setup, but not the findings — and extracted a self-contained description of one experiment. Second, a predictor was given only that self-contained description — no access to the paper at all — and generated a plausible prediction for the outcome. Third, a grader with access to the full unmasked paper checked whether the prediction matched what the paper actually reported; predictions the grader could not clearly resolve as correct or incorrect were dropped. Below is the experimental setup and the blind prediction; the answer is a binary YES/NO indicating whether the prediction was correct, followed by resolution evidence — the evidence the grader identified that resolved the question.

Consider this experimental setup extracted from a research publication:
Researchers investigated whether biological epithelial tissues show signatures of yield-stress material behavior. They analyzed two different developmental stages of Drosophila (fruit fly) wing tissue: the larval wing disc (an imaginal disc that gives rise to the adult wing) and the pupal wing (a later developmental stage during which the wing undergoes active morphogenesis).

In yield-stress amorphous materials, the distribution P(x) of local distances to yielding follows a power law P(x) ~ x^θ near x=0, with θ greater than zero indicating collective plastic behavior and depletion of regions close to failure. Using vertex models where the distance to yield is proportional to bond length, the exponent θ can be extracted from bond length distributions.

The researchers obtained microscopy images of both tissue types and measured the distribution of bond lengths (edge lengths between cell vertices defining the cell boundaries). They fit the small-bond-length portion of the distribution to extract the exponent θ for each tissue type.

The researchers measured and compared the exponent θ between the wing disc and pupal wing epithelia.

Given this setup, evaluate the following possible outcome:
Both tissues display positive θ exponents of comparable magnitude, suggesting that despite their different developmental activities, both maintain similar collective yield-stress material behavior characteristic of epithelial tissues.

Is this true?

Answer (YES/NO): YES